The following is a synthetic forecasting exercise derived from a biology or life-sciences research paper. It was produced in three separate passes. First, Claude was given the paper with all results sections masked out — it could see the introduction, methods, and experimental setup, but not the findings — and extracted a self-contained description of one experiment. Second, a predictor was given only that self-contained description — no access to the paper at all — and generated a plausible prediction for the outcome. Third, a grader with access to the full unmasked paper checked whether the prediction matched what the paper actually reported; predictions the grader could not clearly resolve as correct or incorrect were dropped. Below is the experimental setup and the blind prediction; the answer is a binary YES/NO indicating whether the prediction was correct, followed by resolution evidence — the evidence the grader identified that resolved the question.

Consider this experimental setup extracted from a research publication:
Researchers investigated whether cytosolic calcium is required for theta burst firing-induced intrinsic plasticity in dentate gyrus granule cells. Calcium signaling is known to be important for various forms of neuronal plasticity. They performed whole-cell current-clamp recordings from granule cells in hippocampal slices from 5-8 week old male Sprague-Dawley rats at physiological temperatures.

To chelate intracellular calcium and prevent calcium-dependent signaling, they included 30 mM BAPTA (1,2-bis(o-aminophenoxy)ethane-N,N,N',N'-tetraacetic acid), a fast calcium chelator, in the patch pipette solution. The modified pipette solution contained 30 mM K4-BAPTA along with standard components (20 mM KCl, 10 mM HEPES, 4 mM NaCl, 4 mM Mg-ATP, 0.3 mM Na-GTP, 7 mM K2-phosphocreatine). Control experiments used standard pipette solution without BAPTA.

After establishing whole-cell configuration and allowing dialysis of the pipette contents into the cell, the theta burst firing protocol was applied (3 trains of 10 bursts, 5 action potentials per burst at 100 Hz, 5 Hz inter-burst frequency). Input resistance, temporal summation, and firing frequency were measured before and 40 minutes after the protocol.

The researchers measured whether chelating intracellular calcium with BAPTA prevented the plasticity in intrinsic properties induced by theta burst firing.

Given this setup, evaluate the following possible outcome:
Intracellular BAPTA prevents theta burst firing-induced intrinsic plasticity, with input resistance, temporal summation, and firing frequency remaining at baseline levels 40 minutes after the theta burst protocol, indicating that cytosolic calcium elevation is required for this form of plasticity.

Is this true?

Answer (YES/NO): YES